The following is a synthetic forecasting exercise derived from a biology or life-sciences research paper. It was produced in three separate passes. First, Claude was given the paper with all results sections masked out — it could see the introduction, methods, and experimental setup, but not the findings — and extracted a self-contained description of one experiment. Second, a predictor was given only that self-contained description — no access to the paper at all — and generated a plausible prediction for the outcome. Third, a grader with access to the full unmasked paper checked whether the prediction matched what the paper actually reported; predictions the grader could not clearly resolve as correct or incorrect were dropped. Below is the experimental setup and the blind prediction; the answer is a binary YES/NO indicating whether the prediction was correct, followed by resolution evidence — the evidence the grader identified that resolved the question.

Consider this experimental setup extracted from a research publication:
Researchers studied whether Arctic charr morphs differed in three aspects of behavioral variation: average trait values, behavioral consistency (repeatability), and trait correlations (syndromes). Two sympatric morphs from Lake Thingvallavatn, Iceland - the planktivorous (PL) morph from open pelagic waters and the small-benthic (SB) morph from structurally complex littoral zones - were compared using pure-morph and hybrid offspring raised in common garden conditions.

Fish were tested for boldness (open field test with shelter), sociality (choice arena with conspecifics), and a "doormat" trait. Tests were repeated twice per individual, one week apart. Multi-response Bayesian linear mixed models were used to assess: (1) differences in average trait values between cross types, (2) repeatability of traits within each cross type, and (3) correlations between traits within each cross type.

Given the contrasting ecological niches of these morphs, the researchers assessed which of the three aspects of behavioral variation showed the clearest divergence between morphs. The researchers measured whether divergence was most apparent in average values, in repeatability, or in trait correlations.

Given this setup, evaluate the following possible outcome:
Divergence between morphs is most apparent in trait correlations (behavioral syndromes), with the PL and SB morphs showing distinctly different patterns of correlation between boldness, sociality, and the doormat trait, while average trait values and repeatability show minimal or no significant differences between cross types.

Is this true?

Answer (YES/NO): YES